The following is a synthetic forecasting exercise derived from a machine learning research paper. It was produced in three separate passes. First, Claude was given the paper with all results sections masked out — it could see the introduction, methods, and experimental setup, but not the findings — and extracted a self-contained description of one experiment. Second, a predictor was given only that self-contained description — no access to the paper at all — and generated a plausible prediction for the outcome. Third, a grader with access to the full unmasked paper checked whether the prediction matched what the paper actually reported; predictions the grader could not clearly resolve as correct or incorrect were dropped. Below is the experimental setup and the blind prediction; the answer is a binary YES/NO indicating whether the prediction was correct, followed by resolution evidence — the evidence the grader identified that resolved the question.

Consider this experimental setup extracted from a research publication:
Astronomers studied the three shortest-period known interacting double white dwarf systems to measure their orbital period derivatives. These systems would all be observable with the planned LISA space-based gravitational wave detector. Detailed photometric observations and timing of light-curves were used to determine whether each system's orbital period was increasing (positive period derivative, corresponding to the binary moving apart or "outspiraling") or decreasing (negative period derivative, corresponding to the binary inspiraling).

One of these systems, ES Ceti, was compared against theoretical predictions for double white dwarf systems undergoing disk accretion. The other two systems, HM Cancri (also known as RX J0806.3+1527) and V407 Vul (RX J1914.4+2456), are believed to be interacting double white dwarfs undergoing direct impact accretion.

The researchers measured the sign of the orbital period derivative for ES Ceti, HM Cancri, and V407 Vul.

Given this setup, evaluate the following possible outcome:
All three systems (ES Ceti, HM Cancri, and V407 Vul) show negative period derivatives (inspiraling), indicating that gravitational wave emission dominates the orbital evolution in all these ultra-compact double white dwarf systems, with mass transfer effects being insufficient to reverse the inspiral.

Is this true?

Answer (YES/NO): NO